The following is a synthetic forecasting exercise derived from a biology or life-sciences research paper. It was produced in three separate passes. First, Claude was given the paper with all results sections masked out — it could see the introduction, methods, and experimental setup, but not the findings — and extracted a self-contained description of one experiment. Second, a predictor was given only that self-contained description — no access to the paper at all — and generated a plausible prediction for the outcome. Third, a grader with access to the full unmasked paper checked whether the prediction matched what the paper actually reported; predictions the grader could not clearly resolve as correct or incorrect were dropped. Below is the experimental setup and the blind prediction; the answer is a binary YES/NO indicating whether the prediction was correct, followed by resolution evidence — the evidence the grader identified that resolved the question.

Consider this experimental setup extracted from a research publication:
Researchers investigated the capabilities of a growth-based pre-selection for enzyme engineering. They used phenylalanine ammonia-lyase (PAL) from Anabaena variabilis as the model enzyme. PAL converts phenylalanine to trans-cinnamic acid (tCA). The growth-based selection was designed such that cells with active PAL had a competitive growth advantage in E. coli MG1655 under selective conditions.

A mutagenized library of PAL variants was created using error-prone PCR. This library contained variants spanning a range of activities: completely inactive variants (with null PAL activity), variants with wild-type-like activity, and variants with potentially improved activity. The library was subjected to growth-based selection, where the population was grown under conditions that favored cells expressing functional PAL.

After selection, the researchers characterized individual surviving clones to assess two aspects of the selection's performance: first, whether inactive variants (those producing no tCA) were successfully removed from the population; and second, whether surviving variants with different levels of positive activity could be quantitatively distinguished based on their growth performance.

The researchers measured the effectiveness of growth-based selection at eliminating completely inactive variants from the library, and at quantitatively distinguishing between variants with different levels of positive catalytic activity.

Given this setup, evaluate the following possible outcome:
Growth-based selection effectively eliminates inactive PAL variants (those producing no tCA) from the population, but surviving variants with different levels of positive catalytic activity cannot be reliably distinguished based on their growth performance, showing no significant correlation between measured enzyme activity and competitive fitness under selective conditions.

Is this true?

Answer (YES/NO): NO